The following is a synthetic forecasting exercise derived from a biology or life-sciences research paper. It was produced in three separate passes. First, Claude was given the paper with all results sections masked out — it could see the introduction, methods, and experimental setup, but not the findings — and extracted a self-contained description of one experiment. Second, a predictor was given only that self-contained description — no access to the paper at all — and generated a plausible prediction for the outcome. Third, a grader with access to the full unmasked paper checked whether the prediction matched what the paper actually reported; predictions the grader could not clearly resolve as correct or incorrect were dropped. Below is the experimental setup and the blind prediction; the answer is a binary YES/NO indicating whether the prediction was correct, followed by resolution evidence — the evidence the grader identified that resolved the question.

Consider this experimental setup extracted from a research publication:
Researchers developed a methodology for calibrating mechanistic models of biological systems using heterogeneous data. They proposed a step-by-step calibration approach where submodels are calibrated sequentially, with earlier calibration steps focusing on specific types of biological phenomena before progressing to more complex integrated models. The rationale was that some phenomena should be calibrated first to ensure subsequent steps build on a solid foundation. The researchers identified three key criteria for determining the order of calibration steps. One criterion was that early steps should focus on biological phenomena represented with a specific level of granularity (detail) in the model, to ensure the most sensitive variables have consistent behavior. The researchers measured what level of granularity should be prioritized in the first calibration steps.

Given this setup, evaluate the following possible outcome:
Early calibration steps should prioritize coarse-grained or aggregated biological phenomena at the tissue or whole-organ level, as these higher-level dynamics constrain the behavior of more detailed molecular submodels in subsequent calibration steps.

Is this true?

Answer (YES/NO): NO